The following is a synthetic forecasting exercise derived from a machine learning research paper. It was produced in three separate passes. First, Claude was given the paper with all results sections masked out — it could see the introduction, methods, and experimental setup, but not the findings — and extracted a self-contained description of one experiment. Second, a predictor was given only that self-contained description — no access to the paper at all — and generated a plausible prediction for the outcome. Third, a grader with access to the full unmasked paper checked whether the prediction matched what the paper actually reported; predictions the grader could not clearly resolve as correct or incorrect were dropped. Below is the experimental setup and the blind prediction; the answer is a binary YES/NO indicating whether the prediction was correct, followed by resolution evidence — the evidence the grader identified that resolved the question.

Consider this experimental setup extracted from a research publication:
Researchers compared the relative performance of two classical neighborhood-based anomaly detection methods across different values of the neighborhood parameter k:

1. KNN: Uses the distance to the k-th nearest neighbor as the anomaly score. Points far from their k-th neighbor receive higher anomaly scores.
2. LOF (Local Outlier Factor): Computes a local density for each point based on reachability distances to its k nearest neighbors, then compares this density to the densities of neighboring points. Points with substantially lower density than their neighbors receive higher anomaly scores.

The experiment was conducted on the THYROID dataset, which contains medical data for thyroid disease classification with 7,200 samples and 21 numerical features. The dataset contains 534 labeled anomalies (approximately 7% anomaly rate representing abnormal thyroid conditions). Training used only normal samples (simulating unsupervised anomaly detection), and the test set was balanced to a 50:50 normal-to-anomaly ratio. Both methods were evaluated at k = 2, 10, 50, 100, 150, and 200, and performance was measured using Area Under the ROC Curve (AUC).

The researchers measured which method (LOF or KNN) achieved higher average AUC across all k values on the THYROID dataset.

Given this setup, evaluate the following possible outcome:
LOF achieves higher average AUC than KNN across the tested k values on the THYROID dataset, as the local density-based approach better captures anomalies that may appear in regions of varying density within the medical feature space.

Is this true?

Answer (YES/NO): YES